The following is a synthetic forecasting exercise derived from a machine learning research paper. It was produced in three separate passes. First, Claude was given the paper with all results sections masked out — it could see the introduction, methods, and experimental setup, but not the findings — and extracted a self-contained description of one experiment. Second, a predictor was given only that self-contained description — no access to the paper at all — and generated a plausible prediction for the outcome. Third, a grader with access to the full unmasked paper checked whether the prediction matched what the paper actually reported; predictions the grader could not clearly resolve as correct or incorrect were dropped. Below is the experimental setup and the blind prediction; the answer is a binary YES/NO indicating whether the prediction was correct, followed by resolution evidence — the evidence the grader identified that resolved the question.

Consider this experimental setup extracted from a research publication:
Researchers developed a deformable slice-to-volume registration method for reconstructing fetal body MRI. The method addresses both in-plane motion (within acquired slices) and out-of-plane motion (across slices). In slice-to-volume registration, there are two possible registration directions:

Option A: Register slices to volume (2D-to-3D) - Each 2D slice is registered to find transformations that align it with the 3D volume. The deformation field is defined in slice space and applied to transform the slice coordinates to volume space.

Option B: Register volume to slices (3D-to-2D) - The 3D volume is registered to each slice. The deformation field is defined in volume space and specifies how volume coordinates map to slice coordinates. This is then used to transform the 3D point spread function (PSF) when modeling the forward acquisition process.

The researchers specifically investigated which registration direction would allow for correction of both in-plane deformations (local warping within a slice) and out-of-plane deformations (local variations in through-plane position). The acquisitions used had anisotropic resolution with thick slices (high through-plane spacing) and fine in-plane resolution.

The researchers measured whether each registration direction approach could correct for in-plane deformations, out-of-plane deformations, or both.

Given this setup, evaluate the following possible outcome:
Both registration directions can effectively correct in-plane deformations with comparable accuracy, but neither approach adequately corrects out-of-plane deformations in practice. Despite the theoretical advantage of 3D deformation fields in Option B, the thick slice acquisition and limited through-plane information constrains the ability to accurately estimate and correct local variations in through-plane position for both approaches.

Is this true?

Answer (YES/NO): NO